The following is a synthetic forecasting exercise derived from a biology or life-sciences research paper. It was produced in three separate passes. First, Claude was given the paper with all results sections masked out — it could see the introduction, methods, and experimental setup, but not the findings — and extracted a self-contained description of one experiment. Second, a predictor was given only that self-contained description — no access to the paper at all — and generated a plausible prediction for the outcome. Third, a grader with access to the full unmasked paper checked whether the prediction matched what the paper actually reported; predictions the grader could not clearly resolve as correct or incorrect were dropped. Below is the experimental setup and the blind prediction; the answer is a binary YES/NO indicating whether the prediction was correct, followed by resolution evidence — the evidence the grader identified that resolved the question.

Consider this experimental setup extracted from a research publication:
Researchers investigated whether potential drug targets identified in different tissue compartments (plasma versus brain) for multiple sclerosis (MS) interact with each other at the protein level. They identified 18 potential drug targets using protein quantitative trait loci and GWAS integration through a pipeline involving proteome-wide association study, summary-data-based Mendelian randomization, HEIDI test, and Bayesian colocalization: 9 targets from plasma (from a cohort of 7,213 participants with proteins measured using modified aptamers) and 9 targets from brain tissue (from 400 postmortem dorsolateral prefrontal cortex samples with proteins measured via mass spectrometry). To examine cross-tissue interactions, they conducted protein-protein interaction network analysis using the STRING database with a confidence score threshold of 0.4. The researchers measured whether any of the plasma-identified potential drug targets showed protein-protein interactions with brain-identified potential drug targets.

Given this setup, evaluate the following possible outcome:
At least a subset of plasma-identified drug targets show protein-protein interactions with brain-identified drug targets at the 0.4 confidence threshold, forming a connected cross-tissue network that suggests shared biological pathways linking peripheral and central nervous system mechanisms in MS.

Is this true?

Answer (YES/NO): YES